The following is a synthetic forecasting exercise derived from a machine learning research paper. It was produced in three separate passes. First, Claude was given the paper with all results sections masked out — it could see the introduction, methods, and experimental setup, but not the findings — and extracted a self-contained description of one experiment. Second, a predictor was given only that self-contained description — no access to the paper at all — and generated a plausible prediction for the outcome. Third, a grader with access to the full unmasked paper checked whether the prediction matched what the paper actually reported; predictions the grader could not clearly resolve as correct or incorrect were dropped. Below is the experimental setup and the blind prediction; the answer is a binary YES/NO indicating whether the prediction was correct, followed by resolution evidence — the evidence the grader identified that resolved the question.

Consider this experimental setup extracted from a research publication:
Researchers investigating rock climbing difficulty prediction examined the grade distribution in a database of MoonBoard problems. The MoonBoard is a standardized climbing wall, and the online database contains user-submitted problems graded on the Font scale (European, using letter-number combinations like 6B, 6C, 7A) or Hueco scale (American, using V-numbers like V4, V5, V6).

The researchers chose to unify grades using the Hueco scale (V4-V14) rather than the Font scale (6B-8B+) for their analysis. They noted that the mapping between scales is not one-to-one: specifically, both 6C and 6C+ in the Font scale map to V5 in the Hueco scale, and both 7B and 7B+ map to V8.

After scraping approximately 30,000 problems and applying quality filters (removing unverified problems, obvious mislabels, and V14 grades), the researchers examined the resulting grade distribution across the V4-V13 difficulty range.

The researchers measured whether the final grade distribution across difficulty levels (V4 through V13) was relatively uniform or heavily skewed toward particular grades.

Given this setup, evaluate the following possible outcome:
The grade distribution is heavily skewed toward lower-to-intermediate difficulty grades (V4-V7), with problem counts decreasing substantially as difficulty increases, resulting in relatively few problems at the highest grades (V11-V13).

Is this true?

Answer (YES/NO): YES